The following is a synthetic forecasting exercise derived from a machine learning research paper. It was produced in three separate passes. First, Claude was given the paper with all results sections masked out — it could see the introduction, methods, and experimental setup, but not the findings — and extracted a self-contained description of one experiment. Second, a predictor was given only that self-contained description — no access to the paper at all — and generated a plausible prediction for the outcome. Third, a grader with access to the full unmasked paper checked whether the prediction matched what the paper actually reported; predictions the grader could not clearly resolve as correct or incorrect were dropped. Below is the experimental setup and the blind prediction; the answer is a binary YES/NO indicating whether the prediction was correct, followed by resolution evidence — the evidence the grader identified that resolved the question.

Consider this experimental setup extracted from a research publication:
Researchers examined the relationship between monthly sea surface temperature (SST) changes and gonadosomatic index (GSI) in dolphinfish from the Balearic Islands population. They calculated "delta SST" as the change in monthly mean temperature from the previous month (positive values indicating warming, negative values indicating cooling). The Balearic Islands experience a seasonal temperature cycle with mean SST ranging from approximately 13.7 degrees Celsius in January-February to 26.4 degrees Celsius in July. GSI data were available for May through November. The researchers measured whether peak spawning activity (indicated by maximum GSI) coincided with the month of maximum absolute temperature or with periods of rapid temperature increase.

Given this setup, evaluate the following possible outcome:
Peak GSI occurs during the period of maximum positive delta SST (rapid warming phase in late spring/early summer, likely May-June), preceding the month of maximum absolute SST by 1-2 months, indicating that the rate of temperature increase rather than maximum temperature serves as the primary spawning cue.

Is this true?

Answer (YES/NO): NO